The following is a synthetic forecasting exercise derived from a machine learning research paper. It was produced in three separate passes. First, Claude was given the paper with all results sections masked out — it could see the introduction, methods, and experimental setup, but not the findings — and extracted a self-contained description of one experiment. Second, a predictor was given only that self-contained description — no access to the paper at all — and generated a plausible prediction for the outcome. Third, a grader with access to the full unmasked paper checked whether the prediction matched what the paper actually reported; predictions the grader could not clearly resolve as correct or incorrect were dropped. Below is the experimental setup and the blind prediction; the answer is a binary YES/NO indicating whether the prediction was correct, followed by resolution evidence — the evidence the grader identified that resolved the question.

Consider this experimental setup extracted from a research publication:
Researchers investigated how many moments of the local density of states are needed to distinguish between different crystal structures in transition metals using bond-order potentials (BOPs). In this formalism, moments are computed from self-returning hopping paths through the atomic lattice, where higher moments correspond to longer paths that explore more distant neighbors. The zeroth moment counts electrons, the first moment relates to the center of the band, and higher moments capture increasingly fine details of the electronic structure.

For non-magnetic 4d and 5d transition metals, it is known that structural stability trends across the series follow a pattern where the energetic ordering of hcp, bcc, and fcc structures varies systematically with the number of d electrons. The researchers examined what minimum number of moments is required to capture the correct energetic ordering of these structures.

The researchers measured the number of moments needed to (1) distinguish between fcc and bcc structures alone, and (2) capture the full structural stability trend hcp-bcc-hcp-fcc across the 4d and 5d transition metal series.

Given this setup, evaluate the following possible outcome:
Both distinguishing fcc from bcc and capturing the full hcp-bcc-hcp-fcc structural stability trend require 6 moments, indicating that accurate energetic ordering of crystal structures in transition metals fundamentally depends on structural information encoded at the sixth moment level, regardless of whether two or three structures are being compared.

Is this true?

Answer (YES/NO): NO